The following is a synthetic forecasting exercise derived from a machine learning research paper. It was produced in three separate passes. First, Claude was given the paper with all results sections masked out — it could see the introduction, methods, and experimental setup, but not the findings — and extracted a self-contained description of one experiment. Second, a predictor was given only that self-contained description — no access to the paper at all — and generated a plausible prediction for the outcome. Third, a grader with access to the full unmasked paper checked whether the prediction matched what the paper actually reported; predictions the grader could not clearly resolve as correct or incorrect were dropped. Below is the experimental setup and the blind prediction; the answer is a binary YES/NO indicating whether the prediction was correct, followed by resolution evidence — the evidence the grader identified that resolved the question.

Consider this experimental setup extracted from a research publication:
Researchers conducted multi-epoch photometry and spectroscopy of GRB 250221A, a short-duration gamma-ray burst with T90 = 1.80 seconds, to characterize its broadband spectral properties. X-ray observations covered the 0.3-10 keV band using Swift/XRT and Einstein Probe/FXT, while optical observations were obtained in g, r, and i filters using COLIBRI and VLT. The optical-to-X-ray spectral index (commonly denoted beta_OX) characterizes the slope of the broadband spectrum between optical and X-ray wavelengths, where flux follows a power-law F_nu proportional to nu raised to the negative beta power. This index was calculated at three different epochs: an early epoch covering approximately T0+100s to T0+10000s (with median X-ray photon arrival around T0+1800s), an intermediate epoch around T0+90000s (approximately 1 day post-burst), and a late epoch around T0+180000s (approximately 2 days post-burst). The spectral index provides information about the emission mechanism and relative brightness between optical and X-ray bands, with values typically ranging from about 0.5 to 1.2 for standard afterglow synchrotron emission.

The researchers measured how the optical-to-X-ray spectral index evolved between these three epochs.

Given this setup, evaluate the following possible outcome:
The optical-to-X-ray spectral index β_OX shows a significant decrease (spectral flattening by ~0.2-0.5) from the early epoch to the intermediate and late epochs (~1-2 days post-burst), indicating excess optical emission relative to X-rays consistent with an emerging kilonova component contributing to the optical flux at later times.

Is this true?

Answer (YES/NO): NO